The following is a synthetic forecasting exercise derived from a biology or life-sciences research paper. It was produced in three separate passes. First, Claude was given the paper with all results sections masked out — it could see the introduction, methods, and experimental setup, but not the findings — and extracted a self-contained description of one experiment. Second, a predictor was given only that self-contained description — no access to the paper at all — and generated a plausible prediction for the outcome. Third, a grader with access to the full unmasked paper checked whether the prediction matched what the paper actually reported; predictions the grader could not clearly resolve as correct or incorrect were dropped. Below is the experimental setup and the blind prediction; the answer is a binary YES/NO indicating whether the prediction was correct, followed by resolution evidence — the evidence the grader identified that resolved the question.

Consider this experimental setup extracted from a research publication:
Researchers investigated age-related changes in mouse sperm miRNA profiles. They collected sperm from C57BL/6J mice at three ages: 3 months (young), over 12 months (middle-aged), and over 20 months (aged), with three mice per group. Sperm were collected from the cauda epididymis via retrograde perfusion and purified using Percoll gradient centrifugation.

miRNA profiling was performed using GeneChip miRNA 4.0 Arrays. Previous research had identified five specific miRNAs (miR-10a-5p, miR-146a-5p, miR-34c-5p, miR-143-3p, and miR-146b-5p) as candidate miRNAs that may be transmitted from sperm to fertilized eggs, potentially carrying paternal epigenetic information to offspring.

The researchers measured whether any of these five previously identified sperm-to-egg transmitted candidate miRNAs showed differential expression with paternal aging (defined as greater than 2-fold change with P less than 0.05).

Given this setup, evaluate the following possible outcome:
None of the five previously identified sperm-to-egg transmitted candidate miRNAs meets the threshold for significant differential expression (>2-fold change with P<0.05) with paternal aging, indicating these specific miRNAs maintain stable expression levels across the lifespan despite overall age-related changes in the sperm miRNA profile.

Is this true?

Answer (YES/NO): NO